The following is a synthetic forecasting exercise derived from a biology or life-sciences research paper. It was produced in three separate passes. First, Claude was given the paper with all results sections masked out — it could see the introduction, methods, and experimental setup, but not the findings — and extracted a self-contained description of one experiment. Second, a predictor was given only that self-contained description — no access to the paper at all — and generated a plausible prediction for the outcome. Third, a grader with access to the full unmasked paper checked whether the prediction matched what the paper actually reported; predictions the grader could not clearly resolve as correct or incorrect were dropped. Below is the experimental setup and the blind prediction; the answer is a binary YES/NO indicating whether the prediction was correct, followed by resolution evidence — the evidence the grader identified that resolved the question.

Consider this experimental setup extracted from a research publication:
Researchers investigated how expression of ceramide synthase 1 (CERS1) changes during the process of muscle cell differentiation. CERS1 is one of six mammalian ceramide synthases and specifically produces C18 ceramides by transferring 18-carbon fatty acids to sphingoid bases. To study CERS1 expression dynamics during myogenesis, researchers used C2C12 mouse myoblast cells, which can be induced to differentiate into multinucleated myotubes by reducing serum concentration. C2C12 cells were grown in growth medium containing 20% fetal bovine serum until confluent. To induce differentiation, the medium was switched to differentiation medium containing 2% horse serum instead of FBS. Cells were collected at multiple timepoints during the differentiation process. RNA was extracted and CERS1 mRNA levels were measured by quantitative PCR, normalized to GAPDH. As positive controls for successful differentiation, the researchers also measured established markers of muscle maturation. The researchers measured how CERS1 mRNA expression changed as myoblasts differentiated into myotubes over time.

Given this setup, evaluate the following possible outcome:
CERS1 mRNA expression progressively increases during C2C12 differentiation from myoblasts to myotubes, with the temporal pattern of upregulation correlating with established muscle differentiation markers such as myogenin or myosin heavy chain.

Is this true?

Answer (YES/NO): YES